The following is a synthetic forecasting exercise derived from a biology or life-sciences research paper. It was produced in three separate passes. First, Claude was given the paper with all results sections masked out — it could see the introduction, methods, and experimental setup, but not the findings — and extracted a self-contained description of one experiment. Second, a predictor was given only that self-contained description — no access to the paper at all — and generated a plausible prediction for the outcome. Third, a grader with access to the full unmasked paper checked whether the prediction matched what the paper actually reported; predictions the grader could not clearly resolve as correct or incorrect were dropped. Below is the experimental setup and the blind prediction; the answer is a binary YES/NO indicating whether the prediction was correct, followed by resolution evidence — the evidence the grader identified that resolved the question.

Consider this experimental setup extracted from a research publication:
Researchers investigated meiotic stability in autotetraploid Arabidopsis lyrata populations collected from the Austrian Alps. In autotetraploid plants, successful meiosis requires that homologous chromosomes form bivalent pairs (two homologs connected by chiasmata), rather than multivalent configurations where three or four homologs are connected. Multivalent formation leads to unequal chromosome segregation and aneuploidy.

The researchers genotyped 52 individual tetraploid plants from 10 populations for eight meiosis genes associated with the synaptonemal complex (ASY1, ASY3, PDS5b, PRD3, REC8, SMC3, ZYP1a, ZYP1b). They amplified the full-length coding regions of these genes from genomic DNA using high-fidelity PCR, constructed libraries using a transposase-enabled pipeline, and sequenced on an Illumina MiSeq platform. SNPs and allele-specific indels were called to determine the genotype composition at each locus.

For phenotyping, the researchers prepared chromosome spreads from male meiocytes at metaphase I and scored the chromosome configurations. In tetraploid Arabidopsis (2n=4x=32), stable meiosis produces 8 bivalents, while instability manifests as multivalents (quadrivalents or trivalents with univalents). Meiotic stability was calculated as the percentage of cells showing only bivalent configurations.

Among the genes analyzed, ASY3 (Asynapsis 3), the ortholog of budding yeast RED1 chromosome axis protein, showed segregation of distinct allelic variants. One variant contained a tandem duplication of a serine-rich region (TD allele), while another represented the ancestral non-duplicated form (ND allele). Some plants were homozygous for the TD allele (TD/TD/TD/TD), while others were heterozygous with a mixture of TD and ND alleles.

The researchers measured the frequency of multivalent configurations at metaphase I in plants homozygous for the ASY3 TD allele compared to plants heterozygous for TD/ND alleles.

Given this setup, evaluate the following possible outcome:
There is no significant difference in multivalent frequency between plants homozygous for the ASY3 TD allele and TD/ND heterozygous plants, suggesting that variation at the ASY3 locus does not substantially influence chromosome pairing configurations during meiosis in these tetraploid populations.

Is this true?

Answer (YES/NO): NO